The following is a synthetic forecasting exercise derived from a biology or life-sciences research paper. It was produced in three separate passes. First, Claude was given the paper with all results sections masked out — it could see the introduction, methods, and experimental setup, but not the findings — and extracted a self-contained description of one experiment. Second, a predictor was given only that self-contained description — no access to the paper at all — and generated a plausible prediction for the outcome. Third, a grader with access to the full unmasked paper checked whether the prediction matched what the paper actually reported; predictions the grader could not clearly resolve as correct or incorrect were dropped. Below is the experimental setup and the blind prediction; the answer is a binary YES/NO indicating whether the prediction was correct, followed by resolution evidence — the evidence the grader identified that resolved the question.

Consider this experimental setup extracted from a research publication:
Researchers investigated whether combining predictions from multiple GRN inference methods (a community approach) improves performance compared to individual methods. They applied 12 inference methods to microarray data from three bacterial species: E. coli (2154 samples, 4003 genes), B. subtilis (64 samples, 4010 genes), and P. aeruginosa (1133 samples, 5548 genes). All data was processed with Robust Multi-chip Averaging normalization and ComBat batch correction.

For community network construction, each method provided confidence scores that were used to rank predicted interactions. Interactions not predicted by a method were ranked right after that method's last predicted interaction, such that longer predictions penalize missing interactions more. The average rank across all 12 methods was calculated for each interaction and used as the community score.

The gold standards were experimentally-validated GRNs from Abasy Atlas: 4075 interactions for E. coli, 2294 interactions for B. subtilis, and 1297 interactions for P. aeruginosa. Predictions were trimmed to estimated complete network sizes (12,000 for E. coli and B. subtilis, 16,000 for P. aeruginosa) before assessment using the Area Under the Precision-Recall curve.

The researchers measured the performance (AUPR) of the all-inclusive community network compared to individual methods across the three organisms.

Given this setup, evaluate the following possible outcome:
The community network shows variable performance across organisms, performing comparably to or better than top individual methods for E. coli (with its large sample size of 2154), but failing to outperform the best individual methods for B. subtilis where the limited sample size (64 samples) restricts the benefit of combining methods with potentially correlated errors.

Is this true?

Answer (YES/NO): NO